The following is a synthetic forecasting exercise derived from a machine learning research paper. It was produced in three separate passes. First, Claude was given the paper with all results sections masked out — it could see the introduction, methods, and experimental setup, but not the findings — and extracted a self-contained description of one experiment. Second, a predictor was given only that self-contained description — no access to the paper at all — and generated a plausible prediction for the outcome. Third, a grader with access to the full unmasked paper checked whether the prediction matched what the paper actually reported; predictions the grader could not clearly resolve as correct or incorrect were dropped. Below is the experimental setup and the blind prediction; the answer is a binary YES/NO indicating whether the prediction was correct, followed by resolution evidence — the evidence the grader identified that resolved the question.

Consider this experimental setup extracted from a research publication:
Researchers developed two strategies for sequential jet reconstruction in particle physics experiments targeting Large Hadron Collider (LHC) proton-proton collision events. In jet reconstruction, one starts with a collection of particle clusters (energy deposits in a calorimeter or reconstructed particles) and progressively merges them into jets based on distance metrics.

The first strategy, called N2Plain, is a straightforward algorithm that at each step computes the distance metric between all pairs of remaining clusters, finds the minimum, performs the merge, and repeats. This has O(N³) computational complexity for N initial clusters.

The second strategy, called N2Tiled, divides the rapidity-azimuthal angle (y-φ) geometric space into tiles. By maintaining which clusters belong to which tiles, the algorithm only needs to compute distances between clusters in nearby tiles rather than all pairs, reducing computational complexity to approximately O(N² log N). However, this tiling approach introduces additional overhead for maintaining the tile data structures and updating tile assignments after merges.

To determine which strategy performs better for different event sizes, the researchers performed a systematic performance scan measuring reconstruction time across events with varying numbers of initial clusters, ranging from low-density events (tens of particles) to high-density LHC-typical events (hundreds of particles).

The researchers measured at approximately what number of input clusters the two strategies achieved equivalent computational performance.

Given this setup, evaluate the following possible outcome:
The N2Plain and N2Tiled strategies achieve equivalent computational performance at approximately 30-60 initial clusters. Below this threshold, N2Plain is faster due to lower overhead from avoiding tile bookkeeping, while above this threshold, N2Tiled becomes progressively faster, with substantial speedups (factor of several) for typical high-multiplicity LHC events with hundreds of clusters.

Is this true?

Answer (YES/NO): NO